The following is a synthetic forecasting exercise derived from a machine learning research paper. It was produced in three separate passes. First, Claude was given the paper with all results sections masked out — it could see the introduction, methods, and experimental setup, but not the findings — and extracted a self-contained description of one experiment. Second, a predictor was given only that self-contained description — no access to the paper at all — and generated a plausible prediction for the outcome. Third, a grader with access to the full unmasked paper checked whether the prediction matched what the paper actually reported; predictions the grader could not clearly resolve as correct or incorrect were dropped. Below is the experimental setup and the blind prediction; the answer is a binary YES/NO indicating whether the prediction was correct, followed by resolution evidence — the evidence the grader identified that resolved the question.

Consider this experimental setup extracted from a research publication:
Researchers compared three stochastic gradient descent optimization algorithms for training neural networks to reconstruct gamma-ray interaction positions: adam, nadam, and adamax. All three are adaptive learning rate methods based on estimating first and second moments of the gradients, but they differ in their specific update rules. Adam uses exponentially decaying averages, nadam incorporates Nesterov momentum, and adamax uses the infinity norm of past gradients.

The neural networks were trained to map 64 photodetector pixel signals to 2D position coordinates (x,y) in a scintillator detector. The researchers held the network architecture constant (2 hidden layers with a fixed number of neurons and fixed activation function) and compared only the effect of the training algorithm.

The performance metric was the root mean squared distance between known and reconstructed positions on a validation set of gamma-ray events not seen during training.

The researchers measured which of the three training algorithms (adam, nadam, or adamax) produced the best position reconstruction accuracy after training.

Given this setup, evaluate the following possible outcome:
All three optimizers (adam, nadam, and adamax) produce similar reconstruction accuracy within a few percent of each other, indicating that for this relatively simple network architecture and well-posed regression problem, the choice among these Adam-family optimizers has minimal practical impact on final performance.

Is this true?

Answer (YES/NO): NO